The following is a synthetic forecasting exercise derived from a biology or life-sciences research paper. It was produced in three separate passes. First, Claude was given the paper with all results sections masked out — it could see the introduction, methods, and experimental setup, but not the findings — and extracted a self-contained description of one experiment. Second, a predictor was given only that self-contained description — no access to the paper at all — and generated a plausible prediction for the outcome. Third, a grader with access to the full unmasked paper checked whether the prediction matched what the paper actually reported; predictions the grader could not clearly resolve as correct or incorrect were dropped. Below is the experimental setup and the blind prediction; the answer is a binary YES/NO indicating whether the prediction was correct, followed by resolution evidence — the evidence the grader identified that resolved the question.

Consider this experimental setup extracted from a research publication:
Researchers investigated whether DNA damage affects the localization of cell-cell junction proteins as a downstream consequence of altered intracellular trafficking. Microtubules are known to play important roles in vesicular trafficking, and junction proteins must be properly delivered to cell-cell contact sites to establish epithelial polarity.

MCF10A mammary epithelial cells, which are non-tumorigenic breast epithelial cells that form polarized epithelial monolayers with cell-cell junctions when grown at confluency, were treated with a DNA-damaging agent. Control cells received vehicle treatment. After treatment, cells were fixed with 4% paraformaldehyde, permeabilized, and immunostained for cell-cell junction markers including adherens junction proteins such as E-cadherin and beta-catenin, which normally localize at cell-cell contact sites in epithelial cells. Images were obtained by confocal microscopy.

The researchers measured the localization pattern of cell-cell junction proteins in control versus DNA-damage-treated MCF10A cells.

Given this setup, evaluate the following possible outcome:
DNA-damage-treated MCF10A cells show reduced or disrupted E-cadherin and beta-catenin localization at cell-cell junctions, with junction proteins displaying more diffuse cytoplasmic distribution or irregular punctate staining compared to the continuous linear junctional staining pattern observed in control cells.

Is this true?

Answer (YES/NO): YES